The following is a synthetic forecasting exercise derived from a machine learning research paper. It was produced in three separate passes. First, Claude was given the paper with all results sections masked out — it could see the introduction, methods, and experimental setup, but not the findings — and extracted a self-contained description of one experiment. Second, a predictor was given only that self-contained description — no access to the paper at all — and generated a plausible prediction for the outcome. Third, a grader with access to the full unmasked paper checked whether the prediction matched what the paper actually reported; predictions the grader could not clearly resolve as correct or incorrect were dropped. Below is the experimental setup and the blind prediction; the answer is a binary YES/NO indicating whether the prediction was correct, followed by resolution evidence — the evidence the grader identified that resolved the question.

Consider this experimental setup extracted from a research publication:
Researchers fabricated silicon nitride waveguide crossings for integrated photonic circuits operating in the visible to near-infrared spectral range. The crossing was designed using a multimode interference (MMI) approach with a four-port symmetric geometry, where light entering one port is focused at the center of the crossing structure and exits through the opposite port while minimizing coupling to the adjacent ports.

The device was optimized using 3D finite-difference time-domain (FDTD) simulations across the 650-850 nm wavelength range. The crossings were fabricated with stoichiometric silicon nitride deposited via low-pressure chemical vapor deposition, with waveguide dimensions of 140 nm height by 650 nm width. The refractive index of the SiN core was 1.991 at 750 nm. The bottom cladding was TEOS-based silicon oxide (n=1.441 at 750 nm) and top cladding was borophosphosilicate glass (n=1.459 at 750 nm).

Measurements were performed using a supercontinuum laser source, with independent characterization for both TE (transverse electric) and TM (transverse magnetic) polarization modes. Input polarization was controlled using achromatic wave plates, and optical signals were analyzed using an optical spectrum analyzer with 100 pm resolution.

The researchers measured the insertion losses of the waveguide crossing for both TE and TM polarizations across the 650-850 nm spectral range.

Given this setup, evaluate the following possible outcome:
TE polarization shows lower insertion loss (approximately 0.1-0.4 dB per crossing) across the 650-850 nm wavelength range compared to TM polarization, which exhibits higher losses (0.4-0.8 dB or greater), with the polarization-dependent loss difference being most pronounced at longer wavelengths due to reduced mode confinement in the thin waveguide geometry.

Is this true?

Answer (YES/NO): NO